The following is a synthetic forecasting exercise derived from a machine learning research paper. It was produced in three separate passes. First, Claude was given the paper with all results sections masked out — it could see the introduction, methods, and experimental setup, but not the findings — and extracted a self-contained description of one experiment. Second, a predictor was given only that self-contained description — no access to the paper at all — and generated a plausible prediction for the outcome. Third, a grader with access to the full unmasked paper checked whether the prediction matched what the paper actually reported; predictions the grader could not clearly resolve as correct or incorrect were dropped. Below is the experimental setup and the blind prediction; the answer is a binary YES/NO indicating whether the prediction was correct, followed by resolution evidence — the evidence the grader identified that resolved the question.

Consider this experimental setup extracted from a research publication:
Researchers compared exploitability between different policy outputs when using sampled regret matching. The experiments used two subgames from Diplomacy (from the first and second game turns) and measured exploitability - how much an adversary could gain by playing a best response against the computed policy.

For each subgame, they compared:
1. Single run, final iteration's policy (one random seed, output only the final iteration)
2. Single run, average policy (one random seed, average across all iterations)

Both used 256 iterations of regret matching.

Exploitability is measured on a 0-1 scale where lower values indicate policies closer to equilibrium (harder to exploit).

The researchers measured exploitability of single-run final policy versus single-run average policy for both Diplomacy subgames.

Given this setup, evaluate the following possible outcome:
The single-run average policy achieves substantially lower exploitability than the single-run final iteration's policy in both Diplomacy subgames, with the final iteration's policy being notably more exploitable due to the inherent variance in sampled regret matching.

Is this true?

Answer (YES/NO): YES